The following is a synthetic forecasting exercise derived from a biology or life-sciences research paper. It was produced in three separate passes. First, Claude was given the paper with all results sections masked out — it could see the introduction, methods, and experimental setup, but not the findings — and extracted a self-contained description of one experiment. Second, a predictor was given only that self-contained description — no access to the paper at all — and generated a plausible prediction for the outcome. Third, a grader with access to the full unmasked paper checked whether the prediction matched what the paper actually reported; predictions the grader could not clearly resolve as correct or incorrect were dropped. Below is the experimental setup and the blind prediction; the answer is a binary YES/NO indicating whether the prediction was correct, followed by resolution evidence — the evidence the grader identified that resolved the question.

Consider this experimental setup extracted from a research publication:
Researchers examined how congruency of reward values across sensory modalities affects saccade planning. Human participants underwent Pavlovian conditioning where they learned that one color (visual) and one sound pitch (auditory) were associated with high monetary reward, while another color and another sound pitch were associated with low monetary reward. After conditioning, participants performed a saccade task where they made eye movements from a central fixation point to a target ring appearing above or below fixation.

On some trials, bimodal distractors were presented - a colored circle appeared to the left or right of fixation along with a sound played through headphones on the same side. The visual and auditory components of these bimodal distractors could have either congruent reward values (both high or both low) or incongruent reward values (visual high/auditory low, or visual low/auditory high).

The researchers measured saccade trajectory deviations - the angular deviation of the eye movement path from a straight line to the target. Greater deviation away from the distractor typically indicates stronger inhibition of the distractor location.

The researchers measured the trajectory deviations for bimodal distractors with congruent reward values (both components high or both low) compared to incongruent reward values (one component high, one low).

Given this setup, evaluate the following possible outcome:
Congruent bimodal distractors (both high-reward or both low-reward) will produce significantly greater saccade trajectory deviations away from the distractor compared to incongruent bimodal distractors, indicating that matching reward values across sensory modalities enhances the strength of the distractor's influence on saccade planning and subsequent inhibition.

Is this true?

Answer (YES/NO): YES